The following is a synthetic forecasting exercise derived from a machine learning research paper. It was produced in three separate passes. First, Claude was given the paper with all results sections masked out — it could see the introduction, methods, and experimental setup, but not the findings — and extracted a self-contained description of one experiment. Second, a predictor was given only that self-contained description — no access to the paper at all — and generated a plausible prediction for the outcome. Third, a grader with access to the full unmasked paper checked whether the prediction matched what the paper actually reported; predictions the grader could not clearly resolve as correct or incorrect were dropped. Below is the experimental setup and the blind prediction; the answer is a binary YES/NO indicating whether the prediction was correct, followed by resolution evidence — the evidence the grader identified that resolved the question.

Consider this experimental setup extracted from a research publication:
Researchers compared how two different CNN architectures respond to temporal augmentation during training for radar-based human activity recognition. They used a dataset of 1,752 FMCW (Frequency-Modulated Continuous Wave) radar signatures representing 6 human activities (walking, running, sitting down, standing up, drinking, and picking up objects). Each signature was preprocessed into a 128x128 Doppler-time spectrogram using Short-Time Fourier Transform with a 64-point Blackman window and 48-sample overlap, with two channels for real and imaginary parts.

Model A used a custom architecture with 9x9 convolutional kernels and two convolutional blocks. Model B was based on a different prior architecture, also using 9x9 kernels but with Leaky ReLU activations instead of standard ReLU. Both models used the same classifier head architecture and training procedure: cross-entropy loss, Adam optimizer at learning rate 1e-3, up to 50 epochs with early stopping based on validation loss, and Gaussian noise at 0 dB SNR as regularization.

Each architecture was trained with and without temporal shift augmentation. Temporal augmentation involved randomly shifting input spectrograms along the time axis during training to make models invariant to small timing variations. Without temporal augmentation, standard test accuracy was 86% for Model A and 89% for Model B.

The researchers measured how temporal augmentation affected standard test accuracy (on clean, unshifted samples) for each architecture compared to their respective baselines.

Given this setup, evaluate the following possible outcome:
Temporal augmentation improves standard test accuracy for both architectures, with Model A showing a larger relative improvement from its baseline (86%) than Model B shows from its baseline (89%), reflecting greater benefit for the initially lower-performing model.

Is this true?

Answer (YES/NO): NO